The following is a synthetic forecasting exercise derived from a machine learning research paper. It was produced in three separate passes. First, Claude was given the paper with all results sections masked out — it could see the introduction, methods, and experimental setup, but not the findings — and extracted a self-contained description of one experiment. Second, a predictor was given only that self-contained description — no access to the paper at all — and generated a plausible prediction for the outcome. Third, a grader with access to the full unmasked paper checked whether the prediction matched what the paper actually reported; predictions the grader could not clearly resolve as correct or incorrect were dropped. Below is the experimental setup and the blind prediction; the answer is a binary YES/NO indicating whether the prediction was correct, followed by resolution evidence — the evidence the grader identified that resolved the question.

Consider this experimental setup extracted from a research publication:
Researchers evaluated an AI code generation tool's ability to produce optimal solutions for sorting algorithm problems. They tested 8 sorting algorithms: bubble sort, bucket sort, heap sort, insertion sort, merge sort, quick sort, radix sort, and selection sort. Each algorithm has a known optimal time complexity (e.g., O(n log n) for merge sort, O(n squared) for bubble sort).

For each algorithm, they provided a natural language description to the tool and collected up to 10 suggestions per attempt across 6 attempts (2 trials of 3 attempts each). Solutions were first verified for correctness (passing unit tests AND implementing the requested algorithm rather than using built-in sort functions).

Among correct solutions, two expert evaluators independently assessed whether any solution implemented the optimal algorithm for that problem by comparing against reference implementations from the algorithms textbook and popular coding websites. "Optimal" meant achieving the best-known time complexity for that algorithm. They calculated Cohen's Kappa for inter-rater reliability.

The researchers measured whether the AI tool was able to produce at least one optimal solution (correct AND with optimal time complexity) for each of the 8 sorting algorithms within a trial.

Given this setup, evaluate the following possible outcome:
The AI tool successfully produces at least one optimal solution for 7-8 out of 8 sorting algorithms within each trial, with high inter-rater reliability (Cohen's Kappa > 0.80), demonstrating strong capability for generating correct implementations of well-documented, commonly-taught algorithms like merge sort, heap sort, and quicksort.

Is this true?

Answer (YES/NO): NO